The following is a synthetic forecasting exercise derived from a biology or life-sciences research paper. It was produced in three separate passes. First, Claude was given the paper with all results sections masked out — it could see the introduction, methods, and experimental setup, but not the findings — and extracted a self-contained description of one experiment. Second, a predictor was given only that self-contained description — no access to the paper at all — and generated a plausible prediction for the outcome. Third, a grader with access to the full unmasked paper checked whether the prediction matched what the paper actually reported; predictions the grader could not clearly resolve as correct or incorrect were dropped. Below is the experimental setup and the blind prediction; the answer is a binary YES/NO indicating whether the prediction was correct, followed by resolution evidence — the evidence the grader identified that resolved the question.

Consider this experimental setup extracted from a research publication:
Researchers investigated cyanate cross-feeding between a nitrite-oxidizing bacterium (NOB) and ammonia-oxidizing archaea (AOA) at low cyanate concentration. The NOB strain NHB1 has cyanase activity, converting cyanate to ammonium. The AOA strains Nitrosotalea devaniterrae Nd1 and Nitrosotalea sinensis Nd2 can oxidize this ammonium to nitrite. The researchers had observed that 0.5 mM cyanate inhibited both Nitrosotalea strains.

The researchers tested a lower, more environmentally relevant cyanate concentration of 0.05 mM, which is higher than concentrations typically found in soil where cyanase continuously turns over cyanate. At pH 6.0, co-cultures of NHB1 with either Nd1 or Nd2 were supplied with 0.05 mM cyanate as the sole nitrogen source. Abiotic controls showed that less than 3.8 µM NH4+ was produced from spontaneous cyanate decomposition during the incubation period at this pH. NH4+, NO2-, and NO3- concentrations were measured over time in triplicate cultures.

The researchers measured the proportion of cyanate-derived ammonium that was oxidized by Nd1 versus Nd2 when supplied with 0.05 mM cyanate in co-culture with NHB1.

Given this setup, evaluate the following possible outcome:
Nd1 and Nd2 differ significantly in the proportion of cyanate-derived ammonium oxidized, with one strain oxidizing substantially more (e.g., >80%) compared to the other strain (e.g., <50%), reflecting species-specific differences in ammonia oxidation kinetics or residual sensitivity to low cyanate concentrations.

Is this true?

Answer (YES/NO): NO